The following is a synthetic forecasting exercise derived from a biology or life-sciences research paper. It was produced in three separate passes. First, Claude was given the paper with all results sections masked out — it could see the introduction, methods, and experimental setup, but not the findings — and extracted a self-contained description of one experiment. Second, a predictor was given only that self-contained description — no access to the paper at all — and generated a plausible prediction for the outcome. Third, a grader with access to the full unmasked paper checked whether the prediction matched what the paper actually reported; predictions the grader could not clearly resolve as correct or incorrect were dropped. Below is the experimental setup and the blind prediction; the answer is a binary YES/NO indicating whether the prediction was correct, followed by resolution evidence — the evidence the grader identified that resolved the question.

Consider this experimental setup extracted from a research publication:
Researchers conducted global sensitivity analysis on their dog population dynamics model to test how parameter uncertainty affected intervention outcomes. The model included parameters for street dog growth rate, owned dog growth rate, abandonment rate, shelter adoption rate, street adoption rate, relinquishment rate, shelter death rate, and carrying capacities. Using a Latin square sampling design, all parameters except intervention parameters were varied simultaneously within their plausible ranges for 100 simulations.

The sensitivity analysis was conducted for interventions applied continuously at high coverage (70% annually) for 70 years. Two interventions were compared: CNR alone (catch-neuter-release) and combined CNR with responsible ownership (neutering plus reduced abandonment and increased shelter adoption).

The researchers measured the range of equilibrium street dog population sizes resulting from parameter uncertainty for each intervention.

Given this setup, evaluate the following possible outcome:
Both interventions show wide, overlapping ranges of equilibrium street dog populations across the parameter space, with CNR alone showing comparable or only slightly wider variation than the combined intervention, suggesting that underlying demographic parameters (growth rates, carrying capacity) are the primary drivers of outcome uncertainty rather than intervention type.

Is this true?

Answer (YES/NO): NO